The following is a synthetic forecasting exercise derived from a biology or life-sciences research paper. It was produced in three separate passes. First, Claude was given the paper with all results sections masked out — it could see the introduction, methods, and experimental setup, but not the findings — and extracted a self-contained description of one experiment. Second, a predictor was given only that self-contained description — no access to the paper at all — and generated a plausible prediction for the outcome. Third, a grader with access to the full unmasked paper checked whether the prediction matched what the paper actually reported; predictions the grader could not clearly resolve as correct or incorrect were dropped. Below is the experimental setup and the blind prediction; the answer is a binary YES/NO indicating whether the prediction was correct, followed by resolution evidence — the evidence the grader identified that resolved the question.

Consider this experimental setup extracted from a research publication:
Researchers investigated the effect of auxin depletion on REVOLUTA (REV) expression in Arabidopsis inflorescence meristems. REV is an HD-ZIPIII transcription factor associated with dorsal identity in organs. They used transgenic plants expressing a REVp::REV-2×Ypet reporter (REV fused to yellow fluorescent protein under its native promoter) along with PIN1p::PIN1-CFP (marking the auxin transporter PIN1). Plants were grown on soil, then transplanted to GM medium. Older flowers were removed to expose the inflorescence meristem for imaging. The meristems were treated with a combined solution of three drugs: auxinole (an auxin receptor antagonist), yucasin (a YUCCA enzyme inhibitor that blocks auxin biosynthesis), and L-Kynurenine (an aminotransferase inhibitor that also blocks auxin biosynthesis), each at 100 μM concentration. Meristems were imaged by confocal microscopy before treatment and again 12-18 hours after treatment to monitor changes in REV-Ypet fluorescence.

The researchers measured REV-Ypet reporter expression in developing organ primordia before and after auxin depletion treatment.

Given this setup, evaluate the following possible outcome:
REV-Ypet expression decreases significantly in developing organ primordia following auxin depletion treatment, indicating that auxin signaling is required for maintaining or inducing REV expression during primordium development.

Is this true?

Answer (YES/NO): YES